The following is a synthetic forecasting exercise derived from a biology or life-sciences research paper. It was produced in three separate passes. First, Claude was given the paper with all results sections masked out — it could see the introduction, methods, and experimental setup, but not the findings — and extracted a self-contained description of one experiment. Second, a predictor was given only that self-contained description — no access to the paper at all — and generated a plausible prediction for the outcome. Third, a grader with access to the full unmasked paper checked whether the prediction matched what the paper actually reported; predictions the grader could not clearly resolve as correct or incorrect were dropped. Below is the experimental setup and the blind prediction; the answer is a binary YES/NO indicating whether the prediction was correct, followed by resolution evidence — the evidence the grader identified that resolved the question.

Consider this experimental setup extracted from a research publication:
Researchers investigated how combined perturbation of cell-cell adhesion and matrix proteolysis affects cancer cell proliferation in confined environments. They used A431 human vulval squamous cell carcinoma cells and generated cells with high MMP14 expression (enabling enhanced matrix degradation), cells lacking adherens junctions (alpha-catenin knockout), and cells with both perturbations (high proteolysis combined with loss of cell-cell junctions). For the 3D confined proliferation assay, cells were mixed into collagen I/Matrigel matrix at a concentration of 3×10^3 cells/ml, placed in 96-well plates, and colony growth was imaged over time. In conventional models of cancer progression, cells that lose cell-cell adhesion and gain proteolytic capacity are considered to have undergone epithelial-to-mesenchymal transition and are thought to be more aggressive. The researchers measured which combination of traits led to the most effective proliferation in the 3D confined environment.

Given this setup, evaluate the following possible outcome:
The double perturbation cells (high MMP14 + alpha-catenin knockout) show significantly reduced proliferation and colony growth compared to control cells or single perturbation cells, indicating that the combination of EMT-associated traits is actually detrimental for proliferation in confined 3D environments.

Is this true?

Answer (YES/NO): YES